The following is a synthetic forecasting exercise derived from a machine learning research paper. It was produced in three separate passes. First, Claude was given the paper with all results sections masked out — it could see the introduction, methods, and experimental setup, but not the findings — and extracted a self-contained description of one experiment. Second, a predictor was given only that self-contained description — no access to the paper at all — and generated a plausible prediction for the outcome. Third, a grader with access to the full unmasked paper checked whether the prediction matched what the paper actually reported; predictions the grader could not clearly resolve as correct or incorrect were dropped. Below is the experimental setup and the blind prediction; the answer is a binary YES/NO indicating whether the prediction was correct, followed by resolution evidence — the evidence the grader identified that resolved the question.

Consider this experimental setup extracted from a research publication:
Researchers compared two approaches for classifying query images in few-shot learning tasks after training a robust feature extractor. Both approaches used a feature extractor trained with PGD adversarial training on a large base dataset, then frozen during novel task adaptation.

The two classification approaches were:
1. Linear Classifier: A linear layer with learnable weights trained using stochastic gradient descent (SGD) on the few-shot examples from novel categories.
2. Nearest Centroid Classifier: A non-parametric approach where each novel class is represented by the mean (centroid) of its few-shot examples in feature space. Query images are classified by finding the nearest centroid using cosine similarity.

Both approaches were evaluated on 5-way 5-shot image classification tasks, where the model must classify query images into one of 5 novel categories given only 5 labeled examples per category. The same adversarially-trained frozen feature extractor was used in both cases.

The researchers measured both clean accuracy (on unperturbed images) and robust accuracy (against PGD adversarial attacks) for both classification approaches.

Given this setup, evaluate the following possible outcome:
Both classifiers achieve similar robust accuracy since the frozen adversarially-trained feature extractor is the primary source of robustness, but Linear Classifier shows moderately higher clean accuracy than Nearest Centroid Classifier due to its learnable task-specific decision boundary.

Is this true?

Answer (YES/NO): NO